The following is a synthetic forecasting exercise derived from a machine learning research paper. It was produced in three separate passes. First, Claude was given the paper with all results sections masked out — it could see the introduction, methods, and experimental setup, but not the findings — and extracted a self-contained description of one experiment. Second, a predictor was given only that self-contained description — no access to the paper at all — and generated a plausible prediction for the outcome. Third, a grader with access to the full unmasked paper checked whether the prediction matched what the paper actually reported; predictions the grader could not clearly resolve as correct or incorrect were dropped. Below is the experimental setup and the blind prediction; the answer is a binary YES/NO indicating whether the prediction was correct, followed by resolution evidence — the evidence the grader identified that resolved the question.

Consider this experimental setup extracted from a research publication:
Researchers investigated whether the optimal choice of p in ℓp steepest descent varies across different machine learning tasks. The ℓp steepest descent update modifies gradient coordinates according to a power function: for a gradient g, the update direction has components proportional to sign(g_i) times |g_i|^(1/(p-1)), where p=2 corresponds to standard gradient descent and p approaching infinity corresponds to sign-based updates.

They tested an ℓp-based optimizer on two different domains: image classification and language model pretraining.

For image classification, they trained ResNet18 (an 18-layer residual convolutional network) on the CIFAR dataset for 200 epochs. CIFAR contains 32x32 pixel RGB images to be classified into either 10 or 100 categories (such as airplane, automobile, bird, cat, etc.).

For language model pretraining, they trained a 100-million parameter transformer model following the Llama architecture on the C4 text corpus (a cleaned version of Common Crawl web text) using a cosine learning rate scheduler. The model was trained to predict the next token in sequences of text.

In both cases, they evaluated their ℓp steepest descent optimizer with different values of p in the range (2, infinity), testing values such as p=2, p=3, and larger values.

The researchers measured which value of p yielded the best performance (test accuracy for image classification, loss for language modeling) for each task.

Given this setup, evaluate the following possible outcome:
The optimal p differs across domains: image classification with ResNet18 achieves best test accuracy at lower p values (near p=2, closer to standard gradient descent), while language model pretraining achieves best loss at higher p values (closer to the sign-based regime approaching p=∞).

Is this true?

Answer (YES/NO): NO